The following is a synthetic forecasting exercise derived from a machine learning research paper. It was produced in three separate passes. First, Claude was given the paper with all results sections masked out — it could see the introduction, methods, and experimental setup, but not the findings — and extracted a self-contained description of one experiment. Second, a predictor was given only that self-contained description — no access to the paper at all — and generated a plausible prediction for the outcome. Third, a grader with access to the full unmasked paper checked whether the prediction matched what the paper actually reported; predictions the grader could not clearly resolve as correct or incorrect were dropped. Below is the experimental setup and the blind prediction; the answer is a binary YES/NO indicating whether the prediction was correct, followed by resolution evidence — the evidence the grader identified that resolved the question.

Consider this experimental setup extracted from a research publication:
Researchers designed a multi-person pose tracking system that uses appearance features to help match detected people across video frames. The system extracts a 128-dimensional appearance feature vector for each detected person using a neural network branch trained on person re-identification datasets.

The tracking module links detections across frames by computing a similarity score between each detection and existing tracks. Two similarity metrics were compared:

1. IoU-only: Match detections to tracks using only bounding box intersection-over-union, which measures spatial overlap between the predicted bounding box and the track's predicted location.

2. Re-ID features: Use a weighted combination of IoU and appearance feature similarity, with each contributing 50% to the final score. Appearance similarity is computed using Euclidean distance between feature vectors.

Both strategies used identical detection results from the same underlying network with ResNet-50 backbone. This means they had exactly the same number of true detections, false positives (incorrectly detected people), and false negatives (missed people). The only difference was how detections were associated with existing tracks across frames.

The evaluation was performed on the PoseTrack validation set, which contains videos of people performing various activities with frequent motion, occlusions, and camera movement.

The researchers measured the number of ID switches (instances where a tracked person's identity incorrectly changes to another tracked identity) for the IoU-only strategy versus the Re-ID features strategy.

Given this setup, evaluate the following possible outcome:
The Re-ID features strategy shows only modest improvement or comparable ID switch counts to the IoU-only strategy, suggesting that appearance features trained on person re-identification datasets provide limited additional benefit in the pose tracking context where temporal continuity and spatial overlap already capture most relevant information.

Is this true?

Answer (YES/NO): NO